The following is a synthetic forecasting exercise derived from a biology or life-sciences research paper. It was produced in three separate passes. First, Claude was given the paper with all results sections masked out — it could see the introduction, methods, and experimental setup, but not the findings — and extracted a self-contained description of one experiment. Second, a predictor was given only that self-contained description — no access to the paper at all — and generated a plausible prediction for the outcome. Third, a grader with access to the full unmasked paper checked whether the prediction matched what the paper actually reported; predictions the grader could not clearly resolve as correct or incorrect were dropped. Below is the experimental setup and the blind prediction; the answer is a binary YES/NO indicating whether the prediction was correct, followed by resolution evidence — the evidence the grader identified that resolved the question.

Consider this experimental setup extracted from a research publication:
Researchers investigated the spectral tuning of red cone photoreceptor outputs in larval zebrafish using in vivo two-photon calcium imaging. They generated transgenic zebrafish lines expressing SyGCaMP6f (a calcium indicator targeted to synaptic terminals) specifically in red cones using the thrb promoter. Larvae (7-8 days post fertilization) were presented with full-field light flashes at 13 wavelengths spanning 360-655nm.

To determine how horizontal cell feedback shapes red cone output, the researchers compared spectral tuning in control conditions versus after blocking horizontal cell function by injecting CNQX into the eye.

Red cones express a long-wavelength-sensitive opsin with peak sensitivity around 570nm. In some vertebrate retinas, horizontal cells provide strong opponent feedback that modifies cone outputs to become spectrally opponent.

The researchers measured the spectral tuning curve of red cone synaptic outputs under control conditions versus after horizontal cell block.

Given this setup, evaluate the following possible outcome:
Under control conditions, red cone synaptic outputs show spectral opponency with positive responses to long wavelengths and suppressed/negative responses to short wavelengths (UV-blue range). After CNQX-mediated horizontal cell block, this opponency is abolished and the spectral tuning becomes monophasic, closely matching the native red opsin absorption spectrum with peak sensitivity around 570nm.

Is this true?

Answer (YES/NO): NO